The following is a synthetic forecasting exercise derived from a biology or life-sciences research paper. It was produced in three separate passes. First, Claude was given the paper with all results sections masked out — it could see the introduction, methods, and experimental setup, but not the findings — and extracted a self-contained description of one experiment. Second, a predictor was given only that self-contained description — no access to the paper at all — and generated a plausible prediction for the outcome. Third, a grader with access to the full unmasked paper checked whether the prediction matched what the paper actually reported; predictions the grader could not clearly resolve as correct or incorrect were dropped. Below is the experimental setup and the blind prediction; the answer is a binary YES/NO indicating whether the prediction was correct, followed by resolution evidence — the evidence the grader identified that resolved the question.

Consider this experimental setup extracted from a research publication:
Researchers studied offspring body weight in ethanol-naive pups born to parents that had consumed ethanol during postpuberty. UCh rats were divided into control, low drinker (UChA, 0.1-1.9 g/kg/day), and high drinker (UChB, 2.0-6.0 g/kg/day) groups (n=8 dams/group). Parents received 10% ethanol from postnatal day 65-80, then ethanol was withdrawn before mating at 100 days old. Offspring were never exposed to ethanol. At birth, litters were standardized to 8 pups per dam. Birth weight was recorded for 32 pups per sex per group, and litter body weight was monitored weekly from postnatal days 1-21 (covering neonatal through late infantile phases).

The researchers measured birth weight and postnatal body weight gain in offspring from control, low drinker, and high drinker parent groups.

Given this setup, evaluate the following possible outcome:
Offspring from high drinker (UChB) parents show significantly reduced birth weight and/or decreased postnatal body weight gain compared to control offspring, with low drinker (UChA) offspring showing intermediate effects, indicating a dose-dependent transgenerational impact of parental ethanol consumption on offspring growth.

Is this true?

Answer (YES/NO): YES